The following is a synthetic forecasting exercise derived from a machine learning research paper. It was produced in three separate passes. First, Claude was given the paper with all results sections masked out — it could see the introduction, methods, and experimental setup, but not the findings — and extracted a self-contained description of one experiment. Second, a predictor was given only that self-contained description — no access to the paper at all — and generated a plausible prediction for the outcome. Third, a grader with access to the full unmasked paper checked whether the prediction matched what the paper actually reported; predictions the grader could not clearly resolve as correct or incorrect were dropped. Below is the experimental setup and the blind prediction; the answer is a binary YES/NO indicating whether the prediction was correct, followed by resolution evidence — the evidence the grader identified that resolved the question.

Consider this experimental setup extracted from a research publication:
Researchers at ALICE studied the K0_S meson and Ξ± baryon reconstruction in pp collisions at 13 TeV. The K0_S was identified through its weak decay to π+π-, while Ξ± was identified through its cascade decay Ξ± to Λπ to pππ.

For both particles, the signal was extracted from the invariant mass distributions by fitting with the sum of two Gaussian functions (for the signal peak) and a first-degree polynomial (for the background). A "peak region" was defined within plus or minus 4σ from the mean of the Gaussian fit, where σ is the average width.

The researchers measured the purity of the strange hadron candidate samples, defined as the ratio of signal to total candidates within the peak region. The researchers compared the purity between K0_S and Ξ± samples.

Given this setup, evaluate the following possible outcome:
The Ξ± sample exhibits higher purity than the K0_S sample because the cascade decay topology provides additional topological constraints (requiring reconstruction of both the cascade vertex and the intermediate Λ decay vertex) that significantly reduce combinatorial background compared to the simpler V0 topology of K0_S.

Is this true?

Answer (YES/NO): NO